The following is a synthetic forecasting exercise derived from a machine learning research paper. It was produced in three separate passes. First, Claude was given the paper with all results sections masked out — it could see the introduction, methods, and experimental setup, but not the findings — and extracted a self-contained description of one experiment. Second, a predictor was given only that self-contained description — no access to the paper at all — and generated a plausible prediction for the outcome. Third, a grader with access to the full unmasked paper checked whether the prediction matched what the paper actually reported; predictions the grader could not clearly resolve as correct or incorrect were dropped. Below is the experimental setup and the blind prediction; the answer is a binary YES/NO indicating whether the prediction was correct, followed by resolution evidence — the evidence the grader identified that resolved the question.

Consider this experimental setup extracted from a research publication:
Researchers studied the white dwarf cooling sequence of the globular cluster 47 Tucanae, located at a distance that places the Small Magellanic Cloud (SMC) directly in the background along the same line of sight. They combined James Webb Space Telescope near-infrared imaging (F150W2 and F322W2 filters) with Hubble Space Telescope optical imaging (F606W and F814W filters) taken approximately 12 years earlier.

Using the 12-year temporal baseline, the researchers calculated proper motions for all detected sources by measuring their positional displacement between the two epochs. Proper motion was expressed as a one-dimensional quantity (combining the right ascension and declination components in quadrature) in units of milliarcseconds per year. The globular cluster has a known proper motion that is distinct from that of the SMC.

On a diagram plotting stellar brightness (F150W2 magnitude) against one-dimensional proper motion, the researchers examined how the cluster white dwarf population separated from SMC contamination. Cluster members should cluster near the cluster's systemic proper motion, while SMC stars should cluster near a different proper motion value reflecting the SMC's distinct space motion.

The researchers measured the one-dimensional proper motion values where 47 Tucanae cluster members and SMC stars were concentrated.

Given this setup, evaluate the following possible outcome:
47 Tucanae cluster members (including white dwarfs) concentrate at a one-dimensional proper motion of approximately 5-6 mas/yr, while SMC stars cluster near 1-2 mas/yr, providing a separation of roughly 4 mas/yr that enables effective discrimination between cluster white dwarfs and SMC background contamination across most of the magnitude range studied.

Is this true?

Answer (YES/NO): NO